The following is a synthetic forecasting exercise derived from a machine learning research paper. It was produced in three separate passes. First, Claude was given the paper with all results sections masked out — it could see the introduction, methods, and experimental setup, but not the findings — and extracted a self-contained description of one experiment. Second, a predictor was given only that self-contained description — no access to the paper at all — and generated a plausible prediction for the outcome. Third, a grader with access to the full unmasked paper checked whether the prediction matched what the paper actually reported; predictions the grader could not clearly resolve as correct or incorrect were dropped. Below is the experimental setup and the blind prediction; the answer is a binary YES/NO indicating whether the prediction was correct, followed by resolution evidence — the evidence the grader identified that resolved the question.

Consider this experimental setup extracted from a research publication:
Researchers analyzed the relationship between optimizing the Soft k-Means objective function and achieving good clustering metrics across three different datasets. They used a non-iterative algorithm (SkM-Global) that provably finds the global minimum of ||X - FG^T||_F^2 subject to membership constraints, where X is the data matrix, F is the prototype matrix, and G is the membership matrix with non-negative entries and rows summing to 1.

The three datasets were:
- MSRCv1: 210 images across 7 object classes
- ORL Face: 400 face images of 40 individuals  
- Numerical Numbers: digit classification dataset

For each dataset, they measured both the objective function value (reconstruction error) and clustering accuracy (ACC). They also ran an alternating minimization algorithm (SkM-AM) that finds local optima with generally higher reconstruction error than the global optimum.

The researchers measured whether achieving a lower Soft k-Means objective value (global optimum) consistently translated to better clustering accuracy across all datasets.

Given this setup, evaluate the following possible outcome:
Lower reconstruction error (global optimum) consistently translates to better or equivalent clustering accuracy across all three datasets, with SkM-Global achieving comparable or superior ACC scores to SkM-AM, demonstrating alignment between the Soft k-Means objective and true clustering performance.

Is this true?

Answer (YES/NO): NO